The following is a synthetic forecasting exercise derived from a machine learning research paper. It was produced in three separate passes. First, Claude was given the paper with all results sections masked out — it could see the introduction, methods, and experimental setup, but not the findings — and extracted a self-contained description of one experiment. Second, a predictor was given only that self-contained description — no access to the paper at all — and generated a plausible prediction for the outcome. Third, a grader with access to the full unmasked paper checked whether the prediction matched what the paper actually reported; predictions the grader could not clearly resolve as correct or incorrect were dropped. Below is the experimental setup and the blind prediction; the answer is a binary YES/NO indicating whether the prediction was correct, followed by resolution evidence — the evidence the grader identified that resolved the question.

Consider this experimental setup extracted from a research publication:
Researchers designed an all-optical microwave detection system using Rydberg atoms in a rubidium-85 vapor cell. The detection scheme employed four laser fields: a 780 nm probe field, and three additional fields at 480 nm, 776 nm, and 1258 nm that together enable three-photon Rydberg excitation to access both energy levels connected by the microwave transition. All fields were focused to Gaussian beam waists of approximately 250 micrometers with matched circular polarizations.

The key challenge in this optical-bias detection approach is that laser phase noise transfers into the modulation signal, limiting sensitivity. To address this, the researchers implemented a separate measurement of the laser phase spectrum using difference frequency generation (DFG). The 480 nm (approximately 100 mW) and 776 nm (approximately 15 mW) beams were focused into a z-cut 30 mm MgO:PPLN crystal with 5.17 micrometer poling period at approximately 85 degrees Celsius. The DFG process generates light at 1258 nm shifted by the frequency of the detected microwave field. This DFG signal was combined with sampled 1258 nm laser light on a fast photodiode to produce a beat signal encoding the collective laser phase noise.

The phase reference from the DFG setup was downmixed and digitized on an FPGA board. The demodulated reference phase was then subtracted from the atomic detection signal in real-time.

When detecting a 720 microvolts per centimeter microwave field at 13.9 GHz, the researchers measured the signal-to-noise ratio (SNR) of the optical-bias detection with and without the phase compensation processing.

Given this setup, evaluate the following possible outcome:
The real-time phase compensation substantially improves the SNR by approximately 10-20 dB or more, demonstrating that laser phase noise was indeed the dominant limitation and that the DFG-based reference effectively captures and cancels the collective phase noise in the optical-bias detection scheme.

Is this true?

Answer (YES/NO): YES